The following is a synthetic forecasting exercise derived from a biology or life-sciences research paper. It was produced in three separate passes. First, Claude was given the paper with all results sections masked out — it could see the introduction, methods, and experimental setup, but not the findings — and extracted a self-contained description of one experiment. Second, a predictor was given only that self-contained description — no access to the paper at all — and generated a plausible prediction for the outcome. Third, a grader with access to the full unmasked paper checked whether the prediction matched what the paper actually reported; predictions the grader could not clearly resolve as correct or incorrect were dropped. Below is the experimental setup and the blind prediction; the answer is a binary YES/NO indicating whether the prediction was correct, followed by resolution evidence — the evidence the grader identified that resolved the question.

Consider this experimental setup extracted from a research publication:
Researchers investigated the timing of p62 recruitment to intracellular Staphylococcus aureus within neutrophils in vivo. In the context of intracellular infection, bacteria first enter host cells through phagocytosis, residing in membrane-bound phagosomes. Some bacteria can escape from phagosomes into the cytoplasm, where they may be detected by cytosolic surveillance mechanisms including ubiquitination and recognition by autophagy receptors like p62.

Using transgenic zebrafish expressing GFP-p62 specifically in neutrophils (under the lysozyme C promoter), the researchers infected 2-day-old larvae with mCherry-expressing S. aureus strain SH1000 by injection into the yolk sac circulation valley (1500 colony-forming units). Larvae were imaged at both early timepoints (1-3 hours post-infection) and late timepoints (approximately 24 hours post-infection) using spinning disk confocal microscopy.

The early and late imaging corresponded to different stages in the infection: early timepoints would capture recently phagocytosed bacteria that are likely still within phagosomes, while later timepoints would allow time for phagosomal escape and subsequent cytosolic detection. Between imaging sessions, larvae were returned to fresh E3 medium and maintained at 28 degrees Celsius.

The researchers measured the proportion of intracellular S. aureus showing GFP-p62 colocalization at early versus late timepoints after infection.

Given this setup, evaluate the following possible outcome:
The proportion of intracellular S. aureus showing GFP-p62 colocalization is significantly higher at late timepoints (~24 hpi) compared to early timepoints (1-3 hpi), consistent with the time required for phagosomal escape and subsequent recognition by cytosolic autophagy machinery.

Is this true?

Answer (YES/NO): NO